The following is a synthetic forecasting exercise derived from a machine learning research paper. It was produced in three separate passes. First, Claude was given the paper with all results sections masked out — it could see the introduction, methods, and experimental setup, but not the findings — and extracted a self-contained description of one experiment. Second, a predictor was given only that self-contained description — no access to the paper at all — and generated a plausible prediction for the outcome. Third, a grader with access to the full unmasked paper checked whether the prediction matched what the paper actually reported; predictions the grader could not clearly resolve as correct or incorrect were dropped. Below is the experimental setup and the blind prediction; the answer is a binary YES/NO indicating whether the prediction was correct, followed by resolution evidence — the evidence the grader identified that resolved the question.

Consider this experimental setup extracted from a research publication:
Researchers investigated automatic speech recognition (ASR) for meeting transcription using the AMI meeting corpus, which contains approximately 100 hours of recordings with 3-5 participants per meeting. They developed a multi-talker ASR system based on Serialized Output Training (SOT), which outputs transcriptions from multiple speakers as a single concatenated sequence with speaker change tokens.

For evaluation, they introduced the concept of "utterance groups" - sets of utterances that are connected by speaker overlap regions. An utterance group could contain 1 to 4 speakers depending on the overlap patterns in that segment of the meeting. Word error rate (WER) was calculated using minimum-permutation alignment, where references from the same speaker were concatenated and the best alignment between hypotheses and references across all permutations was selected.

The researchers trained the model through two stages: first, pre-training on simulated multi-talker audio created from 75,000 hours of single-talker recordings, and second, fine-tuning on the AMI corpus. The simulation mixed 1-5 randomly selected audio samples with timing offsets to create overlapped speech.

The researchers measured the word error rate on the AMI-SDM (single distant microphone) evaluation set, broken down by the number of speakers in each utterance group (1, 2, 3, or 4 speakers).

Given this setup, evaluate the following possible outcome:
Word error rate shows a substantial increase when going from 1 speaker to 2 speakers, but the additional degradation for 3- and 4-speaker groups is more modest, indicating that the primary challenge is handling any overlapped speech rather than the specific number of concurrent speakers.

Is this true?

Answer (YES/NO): NO